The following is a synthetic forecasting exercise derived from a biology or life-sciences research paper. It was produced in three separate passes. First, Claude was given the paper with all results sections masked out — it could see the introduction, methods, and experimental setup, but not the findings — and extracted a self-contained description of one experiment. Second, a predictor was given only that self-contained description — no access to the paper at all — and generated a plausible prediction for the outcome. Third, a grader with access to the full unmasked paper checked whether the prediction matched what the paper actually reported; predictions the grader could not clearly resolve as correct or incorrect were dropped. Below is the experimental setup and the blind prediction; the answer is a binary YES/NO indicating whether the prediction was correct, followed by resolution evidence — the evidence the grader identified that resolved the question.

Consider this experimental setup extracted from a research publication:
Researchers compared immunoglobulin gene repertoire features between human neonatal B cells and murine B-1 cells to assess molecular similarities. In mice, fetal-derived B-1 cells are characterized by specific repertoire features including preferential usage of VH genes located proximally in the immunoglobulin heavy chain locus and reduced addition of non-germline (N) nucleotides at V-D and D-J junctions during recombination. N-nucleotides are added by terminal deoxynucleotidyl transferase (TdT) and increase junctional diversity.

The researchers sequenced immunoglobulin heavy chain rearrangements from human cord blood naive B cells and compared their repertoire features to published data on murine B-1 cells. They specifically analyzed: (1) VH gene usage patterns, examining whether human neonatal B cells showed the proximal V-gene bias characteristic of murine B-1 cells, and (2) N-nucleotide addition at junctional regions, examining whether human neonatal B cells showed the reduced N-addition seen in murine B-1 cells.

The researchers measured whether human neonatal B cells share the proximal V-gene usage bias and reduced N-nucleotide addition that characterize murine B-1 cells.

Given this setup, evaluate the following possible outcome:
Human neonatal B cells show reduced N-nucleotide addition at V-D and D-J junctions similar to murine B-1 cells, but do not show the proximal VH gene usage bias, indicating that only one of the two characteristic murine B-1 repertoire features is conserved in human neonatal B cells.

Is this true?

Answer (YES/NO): YES